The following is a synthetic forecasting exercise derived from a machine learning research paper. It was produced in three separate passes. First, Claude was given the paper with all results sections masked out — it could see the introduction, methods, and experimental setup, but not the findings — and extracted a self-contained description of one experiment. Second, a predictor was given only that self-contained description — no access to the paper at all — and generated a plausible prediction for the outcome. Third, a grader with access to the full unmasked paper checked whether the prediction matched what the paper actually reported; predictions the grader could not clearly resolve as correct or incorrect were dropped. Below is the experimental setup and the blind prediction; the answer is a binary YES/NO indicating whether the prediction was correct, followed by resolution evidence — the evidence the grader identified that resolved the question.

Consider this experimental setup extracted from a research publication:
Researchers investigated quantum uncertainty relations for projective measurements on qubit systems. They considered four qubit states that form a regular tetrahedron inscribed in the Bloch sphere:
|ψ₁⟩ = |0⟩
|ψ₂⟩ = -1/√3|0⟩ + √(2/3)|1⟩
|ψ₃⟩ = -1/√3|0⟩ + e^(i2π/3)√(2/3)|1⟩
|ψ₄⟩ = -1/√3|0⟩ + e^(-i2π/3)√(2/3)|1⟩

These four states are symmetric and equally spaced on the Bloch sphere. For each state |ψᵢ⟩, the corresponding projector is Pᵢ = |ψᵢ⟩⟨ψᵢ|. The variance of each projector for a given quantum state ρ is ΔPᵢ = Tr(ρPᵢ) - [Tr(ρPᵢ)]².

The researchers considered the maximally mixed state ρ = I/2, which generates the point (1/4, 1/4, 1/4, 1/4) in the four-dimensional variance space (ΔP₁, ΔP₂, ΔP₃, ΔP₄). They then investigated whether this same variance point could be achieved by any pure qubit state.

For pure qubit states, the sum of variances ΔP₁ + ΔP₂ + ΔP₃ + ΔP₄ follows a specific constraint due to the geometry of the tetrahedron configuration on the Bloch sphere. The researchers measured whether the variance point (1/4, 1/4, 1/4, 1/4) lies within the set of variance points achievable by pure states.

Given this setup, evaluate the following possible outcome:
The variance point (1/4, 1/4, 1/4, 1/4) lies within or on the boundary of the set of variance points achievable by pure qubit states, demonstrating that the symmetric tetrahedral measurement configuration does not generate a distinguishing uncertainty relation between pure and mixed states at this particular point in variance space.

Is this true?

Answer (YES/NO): NO